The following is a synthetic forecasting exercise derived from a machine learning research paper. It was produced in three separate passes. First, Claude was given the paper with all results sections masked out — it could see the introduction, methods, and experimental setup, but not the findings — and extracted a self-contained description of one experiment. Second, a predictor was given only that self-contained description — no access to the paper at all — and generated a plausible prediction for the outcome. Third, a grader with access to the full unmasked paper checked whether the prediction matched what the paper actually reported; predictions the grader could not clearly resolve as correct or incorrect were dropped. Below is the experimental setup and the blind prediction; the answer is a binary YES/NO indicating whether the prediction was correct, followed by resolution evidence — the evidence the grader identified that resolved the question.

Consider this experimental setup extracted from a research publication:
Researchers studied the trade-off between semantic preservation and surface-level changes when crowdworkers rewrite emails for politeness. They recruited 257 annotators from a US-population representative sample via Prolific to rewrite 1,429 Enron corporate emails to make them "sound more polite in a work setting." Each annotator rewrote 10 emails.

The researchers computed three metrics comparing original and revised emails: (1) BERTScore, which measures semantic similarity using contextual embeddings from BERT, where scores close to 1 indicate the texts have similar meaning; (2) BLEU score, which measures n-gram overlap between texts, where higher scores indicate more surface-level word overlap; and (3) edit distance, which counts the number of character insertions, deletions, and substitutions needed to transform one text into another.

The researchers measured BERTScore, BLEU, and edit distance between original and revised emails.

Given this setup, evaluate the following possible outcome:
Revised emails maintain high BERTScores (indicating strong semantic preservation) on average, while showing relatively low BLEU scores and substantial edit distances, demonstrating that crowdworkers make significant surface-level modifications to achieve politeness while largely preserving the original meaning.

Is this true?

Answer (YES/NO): YES